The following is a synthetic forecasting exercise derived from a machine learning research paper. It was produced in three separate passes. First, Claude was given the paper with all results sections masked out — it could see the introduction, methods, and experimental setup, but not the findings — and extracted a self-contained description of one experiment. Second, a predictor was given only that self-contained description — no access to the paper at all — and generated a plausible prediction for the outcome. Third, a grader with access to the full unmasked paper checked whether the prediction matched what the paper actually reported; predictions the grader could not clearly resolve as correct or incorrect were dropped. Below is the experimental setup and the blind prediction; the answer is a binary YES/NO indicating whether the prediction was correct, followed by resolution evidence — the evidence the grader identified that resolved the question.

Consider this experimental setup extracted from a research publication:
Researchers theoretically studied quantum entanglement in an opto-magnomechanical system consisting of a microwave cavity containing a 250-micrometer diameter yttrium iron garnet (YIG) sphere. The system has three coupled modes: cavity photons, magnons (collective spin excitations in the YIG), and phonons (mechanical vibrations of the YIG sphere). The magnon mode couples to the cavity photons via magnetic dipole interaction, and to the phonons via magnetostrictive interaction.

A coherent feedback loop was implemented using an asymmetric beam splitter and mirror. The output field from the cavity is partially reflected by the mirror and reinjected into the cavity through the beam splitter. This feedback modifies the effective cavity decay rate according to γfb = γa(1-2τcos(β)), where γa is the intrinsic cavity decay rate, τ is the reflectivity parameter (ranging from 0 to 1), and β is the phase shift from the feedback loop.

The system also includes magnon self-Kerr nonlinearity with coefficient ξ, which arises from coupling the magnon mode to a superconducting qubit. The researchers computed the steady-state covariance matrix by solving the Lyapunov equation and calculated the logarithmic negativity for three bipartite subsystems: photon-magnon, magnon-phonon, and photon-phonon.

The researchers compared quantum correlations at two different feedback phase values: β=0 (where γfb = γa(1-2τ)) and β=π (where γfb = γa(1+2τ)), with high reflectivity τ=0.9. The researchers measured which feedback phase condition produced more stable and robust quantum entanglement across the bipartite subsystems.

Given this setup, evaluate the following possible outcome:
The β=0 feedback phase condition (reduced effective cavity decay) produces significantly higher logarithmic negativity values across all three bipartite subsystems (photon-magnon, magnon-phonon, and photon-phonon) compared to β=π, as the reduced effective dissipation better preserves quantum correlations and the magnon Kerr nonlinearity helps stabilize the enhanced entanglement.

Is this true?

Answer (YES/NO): NO